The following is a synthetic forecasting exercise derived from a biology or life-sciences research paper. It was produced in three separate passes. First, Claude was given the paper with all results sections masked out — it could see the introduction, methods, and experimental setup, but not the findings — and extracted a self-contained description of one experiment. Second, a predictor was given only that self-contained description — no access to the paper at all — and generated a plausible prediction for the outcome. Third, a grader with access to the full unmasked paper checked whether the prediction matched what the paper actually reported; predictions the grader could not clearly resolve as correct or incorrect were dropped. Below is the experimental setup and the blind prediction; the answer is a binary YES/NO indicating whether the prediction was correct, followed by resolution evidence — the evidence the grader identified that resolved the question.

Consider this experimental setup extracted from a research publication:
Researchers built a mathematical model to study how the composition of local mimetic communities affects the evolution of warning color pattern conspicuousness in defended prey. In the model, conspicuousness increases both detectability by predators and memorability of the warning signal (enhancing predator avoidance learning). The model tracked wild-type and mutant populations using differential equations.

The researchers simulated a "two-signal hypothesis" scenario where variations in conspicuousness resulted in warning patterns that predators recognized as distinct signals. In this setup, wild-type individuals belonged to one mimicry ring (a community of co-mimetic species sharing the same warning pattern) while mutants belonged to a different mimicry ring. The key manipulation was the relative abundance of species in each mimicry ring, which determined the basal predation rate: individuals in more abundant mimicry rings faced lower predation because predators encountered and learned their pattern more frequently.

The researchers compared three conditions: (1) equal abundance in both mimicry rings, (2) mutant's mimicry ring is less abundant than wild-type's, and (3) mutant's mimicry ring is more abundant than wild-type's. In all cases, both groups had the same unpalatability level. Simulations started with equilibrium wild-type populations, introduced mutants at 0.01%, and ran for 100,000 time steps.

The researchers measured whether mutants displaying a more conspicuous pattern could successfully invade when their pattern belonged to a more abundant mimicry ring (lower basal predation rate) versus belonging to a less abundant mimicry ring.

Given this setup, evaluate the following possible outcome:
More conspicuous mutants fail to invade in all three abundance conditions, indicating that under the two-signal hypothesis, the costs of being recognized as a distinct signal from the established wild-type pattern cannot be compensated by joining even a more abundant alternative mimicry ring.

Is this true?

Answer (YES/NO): NO